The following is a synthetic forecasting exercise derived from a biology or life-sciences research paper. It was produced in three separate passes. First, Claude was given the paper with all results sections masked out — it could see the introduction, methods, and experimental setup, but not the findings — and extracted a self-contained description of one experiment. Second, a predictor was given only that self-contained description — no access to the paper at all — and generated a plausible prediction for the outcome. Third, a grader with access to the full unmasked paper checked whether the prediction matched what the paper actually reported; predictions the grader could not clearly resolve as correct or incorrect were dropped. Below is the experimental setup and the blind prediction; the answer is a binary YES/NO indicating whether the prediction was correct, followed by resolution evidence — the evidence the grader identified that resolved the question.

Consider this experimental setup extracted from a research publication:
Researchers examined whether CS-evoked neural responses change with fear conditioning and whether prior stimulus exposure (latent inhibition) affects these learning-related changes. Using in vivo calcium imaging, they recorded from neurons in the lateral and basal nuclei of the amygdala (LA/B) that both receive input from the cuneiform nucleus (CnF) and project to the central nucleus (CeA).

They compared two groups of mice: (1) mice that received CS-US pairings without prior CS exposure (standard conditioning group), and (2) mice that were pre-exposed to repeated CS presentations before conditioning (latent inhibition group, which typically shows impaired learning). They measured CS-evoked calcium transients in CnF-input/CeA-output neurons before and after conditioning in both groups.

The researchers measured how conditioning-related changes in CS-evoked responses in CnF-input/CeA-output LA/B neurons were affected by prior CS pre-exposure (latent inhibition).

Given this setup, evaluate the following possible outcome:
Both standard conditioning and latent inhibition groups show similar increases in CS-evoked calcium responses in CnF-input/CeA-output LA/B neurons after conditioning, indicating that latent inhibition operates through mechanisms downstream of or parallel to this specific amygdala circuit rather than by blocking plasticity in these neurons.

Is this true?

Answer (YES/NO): NO